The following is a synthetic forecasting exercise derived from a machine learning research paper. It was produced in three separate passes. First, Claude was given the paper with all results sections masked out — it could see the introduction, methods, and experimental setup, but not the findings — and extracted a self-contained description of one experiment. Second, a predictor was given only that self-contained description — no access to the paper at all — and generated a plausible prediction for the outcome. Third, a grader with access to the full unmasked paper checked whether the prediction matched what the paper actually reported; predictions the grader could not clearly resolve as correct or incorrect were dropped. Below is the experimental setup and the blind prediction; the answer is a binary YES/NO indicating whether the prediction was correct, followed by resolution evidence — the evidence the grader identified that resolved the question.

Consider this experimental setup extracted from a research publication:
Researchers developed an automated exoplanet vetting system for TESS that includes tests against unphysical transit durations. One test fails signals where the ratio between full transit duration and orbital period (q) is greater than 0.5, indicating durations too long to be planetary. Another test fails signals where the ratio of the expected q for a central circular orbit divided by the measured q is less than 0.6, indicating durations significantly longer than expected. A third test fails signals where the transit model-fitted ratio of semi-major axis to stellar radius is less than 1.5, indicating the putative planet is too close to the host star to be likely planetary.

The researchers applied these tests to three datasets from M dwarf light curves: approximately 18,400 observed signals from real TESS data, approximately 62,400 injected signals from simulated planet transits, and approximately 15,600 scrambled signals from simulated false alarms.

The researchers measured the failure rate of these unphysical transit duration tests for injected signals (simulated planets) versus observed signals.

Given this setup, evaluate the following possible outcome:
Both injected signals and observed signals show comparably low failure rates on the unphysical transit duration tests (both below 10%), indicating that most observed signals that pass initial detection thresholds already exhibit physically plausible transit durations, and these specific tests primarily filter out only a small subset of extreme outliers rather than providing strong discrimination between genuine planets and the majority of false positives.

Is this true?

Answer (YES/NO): NO